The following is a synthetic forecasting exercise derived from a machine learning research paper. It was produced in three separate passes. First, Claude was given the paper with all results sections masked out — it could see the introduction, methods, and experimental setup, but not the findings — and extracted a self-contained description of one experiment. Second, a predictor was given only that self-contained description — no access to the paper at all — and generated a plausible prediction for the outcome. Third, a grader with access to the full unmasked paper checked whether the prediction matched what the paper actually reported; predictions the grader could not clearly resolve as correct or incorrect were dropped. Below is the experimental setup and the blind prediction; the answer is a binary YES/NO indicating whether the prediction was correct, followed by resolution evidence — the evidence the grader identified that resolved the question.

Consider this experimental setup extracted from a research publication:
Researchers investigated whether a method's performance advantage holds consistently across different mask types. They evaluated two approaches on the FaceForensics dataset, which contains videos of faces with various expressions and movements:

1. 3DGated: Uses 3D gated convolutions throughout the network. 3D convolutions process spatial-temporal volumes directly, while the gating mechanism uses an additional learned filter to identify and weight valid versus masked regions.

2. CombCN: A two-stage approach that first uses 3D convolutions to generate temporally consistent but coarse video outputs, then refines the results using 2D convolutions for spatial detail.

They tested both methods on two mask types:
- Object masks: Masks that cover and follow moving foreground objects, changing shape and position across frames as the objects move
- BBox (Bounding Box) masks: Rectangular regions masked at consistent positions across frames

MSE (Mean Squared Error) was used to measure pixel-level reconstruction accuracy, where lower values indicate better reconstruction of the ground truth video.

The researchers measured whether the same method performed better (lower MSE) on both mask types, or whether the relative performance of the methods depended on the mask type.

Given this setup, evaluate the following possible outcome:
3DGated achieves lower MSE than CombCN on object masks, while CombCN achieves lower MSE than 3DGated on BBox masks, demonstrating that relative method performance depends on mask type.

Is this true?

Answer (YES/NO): NO